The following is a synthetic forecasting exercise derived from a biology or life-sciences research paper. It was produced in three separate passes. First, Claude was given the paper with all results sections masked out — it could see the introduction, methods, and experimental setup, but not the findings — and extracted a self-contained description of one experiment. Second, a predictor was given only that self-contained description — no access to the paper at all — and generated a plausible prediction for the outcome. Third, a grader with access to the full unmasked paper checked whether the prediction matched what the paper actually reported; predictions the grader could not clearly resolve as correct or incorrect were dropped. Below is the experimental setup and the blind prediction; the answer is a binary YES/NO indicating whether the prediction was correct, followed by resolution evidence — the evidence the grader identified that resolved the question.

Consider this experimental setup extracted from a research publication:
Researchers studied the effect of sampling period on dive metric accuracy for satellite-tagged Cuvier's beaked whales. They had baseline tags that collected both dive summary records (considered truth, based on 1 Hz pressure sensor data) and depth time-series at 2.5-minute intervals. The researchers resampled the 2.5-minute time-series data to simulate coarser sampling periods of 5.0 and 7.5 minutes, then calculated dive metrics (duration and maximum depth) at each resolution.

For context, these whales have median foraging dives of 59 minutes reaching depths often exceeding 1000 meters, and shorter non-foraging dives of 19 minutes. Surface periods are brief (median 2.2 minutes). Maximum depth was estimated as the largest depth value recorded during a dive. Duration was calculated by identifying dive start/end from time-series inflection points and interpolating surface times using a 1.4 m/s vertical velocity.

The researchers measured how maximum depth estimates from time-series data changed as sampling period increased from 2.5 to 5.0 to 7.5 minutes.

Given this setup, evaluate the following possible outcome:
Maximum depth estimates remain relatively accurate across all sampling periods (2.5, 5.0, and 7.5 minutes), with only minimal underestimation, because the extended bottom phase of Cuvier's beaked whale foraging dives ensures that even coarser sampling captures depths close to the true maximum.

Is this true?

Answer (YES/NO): YES